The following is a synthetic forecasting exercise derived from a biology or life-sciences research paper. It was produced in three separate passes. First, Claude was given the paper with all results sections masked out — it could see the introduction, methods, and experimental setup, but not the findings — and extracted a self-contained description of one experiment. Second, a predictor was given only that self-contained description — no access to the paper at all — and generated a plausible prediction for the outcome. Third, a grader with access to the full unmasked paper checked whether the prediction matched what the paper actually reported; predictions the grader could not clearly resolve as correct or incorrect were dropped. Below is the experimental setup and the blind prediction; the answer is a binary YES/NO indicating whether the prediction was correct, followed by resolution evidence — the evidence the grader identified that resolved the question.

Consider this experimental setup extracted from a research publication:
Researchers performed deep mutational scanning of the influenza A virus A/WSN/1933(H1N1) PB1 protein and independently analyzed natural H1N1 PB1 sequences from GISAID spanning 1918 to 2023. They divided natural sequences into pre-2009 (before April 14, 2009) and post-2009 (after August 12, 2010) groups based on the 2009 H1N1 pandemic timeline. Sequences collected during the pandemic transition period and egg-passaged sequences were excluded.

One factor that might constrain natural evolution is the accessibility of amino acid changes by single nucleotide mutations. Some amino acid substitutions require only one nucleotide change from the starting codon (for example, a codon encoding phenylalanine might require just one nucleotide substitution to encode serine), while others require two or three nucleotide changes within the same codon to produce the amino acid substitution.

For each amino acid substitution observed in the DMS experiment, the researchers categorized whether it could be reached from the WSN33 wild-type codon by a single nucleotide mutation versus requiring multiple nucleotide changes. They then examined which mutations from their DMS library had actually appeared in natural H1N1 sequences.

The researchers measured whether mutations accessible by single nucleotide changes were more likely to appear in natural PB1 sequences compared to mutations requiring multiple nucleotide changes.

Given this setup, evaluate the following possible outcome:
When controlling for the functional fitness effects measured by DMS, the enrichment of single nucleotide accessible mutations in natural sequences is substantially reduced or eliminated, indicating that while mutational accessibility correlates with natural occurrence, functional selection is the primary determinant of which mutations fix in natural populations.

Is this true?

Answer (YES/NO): NO